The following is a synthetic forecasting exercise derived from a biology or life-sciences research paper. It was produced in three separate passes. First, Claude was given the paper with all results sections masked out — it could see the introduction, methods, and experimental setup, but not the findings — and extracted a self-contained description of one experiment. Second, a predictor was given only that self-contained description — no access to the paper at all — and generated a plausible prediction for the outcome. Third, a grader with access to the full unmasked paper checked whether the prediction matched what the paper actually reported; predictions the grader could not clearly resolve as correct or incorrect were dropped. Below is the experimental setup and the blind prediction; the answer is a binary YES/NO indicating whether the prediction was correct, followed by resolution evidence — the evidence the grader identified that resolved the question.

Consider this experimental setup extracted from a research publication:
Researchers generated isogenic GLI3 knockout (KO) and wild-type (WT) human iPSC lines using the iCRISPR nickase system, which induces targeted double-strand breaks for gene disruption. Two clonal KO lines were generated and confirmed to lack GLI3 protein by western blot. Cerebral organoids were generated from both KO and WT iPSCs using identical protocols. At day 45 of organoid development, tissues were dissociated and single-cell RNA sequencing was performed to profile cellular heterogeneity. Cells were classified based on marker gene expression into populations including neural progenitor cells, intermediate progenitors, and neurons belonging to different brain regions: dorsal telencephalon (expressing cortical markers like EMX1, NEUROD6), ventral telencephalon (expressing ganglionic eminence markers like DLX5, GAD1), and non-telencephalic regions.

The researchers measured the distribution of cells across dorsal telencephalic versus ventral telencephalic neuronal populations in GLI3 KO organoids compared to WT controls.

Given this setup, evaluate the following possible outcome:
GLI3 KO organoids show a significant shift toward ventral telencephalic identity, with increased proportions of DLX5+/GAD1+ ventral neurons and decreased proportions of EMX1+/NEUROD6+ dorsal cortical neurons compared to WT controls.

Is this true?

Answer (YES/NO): YES